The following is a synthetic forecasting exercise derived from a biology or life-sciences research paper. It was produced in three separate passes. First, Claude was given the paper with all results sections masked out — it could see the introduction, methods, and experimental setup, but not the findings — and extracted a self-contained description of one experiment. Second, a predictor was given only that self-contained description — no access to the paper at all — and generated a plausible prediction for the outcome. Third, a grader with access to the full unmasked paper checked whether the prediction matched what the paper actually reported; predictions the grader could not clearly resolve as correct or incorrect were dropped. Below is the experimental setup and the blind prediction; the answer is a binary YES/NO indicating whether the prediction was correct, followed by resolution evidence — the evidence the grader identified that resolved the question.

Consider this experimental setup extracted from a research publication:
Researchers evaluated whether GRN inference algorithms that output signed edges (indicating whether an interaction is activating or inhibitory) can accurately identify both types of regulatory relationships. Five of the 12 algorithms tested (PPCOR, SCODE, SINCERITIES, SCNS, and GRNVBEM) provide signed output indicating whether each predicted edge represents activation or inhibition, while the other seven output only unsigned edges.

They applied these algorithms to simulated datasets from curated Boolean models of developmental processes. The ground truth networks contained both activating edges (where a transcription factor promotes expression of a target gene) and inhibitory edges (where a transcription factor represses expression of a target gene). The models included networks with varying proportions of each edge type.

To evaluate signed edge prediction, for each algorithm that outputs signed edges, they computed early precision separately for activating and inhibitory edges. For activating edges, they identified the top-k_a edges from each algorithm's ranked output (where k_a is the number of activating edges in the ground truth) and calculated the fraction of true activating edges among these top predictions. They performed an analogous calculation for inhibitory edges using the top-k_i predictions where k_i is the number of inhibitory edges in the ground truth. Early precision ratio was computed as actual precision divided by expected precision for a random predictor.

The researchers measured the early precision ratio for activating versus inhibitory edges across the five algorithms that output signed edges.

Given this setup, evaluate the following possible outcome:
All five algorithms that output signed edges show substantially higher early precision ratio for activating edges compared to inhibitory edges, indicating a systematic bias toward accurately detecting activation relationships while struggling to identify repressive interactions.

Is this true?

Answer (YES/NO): NO